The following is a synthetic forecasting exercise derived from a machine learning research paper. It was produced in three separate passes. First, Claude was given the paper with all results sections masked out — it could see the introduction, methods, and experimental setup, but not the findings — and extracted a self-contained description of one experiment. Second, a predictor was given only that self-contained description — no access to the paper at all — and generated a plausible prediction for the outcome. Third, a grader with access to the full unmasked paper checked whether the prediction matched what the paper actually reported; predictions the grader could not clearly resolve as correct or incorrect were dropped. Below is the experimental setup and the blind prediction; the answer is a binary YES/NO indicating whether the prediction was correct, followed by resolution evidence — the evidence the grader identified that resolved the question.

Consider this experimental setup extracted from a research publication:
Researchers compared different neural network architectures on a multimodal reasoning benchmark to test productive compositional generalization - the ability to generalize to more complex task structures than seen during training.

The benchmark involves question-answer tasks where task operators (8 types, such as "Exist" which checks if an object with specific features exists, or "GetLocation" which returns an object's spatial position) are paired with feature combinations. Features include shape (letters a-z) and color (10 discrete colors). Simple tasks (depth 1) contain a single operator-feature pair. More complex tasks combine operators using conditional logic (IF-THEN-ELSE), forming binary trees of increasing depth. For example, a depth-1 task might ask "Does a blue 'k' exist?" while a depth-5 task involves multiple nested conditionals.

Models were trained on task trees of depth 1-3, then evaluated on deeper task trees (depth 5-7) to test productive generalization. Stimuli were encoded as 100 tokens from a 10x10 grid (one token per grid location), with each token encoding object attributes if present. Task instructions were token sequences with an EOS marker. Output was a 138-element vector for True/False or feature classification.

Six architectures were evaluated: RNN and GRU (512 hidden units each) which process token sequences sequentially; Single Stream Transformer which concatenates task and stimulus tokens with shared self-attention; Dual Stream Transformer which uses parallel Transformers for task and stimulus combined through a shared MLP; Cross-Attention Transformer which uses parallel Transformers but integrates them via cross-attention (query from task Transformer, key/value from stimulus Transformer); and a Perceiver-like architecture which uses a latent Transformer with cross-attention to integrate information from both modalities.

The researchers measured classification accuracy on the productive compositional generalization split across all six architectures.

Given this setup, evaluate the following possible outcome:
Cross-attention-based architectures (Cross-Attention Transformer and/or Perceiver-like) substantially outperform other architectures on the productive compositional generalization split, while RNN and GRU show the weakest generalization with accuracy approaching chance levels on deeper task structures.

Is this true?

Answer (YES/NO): NO